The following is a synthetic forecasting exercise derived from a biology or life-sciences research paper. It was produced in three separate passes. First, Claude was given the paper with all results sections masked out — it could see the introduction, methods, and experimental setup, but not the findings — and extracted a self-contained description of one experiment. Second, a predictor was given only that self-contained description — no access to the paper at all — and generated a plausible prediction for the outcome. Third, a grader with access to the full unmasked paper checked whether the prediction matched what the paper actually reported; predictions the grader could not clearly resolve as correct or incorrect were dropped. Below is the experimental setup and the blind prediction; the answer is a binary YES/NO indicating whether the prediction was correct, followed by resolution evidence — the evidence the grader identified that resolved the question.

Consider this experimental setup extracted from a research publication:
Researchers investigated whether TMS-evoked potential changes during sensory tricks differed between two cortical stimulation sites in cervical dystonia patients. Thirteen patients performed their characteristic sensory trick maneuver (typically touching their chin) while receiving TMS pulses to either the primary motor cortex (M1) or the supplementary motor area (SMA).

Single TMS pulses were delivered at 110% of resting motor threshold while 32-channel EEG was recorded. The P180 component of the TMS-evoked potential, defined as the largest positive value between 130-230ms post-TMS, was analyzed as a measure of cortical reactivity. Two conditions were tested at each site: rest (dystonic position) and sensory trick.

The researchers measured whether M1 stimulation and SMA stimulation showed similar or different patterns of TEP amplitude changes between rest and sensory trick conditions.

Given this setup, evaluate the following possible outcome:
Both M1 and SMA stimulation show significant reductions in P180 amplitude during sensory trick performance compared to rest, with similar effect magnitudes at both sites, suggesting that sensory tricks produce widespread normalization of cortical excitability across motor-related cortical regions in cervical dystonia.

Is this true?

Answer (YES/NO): NO